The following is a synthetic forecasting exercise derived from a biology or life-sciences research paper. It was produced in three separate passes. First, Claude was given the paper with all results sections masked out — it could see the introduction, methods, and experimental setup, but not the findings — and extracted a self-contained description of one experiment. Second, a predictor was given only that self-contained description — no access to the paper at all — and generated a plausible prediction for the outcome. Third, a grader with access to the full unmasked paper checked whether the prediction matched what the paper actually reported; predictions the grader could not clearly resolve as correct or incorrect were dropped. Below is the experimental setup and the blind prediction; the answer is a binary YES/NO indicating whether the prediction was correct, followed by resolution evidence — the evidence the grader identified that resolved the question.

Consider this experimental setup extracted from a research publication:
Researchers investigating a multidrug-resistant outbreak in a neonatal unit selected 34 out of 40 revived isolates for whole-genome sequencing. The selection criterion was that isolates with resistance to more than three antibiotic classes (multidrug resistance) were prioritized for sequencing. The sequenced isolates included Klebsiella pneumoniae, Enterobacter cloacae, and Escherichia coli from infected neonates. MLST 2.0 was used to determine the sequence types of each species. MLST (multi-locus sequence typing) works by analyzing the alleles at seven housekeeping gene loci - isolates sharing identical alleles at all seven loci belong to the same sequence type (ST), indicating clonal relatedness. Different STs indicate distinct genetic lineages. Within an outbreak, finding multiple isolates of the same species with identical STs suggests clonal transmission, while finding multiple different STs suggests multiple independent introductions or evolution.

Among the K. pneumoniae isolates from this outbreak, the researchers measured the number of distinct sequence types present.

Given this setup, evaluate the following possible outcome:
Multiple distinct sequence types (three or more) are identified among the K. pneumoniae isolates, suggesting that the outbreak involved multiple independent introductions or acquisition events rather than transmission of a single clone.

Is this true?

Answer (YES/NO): YES